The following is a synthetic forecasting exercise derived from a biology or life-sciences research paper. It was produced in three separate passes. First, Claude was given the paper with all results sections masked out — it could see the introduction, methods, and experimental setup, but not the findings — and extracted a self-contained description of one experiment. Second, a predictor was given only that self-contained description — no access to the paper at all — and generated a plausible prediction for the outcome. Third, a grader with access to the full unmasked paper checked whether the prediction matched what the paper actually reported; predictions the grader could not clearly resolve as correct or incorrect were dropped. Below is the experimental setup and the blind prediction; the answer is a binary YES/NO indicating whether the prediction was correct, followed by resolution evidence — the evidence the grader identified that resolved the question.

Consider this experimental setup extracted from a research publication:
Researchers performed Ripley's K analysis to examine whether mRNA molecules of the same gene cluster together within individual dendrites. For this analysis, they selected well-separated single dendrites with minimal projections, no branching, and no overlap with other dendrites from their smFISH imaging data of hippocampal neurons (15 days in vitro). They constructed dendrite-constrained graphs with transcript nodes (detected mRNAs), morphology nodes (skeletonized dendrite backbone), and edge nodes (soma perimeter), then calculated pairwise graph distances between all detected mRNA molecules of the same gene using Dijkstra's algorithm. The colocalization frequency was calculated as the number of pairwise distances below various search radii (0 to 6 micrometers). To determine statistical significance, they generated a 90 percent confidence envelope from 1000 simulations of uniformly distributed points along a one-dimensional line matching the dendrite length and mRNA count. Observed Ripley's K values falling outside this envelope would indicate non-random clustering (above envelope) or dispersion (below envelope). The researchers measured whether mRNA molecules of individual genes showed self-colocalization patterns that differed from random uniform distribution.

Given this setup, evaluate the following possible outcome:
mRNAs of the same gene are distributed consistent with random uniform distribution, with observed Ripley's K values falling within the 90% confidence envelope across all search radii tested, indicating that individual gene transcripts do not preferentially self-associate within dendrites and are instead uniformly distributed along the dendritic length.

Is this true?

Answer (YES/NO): NO